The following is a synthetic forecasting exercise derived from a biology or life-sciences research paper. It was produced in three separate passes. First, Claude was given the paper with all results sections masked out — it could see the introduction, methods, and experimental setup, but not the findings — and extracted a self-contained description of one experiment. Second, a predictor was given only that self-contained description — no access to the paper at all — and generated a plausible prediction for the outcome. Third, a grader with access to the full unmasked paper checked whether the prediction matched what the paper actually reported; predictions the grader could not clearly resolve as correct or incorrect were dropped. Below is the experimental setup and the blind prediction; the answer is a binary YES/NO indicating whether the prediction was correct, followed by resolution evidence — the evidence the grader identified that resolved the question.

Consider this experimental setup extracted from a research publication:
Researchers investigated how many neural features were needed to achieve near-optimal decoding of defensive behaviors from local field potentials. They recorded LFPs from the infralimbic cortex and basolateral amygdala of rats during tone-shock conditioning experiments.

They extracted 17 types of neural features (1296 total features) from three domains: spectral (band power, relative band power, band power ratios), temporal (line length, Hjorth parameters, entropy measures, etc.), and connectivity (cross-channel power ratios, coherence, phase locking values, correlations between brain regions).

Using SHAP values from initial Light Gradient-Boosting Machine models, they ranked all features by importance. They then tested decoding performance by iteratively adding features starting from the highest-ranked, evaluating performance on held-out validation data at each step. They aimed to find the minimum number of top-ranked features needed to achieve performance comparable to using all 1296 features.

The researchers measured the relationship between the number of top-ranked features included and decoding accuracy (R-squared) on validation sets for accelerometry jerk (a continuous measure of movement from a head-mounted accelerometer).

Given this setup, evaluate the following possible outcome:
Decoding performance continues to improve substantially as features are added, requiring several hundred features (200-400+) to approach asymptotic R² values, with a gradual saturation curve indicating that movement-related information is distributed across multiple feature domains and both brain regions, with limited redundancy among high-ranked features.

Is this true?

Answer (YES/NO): NO